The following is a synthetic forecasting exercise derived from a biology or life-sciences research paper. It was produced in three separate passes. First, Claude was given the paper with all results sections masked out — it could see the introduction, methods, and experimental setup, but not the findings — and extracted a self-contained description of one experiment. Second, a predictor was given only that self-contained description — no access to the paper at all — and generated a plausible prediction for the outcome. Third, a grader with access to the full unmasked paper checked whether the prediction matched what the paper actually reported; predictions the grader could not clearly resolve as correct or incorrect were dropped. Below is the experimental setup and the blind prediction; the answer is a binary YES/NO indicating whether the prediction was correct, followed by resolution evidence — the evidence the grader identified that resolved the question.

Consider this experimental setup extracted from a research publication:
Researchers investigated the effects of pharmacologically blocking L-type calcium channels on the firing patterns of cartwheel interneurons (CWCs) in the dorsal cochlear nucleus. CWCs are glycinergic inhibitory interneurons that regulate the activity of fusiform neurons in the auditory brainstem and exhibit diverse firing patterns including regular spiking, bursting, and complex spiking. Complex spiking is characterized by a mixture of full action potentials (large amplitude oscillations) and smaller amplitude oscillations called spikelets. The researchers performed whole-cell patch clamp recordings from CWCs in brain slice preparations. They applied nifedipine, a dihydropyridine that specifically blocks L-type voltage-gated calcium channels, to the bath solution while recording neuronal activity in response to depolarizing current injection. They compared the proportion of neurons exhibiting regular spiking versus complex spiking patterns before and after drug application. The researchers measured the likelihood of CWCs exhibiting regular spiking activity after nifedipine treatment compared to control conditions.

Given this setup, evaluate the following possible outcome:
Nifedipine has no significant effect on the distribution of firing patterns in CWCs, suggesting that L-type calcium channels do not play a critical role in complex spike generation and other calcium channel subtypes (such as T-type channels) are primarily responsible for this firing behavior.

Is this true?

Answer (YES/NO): NO